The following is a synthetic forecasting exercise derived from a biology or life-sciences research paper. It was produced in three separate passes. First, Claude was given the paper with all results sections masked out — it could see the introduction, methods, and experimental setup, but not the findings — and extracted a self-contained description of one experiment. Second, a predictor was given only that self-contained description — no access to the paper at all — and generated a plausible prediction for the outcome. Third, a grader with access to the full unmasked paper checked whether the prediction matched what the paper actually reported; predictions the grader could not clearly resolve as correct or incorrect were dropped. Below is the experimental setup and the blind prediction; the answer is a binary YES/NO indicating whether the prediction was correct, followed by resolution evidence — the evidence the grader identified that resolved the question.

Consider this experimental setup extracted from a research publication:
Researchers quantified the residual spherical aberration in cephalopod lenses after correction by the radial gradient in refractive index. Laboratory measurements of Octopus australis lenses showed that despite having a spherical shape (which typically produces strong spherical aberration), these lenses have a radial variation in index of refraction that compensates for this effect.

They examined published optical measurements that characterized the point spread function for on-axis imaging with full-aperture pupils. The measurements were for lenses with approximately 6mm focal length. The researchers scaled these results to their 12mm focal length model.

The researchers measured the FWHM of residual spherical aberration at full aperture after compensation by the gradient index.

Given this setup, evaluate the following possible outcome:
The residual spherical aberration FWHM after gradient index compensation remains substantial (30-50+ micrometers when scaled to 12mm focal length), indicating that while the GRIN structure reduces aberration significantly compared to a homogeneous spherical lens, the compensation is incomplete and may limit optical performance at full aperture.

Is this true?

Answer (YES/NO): NO